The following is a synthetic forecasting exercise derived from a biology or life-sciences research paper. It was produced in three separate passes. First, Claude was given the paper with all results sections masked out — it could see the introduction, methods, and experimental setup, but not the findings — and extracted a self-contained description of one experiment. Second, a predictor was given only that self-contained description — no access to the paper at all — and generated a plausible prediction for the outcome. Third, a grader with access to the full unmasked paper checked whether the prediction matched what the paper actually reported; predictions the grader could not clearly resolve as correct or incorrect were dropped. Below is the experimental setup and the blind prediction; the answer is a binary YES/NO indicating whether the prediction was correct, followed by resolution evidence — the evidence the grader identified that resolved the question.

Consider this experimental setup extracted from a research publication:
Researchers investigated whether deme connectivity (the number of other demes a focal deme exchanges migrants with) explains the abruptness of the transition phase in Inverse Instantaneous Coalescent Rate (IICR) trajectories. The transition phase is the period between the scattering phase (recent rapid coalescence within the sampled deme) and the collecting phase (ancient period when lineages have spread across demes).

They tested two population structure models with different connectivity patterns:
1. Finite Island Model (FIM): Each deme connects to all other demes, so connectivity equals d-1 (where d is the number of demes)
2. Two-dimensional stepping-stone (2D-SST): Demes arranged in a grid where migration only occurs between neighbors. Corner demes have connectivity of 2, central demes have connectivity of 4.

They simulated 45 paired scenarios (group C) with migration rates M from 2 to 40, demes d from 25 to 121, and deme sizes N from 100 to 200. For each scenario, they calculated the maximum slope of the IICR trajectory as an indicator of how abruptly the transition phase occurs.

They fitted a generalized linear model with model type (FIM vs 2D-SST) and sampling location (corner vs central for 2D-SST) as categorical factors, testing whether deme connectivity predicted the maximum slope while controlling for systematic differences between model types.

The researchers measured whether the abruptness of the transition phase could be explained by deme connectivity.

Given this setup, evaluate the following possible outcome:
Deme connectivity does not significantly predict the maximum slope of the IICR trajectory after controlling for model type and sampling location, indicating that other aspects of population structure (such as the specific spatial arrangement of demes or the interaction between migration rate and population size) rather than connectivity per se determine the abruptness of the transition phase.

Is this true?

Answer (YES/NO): NO